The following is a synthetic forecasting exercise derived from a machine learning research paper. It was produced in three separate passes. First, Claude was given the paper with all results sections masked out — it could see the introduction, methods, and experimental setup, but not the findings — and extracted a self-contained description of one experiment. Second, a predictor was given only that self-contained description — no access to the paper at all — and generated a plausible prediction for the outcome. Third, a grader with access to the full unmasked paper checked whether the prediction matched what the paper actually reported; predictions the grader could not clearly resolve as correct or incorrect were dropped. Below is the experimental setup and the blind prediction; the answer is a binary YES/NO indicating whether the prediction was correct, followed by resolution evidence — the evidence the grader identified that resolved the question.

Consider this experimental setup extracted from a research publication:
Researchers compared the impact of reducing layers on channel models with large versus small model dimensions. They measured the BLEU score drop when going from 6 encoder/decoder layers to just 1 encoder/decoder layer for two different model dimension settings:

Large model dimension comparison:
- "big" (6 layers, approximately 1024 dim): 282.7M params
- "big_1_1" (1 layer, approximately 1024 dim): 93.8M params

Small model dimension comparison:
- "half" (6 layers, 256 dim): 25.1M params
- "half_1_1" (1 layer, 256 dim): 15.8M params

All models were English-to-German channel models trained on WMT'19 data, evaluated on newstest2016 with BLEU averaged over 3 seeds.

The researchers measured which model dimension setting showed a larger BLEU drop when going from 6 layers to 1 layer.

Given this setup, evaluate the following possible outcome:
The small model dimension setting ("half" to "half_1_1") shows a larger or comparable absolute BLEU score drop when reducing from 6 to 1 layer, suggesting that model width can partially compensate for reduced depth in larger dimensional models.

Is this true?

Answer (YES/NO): YES